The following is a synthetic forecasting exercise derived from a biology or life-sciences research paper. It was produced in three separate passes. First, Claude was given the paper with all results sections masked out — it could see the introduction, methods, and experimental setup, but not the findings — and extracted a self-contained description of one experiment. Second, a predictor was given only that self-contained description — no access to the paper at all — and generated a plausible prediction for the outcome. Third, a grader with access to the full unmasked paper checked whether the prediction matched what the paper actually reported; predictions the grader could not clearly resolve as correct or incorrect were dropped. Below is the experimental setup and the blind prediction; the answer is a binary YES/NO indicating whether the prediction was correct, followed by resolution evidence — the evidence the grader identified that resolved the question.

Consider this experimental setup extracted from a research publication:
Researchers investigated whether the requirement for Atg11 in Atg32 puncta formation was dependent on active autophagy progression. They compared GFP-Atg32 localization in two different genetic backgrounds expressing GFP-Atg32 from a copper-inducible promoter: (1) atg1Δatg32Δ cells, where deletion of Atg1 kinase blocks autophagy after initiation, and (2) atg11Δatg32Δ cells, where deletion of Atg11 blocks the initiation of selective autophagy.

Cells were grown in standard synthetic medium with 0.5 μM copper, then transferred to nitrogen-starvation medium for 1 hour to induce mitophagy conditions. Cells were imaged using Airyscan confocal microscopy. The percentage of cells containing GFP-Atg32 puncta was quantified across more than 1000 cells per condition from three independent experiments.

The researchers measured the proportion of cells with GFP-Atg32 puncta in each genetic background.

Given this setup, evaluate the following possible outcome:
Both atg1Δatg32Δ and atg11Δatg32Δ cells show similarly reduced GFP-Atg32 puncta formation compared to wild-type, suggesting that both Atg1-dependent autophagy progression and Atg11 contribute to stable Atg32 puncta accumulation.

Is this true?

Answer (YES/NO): NO